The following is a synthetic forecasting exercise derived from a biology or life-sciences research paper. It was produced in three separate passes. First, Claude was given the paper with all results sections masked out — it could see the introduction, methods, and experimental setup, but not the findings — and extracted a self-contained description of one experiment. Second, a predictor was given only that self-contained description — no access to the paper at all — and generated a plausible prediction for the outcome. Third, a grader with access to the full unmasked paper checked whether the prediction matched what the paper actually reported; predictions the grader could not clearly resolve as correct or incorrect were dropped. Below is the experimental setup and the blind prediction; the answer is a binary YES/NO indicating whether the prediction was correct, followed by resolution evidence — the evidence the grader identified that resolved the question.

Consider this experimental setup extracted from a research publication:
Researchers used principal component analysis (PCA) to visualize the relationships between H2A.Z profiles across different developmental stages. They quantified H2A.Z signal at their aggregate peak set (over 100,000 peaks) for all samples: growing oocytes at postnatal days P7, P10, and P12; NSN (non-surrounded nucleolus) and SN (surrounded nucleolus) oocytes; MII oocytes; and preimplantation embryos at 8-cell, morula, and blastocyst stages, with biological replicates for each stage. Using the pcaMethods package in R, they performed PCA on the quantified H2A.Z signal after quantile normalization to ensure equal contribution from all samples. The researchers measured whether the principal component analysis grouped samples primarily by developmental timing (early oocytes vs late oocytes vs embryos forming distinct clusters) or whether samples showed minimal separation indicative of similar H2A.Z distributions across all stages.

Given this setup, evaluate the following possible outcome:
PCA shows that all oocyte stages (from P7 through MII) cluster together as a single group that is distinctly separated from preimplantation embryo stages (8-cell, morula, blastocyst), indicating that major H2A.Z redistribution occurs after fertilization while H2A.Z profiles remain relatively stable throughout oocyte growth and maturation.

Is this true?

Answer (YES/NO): NO